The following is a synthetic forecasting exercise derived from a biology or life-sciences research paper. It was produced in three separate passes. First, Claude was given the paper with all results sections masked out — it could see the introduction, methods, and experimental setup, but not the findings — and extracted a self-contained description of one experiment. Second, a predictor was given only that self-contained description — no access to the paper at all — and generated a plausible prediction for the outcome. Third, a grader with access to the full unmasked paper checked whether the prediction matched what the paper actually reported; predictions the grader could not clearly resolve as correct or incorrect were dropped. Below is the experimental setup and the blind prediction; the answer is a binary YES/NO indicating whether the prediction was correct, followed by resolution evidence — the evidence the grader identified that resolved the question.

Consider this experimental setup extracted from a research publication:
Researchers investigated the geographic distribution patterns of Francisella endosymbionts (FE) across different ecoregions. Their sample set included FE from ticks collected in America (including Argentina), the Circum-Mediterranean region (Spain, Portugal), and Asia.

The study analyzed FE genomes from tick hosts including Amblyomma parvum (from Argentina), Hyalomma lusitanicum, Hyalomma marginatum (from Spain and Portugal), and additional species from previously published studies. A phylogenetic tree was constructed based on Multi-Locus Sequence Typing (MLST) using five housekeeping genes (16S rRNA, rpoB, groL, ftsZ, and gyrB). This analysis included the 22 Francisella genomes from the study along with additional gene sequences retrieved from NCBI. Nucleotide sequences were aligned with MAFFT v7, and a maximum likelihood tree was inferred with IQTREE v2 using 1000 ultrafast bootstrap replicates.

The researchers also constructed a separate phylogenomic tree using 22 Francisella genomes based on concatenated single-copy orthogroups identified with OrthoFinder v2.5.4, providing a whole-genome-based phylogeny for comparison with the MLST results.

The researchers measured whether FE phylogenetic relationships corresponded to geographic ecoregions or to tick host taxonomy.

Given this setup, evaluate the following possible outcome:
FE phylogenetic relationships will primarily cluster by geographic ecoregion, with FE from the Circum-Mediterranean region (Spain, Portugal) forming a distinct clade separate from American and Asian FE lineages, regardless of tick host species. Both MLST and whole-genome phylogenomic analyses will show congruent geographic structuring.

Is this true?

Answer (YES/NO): NO